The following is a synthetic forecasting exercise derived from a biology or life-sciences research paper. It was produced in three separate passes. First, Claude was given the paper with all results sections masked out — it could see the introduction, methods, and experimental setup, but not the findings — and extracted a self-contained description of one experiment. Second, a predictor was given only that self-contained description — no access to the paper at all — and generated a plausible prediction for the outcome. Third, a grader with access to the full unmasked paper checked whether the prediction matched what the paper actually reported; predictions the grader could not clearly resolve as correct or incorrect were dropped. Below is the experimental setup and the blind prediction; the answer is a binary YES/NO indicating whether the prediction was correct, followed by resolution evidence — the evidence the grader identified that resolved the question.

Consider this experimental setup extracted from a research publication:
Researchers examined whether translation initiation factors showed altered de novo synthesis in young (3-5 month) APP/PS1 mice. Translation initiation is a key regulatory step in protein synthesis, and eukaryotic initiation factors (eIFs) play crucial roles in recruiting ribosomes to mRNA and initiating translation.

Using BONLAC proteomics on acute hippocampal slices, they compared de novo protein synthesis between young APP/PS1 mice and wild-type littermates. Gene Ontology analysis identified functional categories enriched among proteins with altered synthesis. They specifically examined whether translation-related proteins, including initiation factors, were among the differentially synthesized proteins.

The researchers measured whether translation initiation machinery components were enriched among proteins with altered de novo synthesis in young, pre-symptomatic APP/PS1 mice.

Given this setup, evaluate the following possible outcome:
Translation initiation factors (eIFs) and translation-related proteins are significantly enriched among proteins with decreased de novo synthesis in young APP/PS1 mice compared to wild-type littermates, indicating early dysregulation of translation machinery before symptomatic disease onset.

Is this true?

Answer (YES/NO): NO